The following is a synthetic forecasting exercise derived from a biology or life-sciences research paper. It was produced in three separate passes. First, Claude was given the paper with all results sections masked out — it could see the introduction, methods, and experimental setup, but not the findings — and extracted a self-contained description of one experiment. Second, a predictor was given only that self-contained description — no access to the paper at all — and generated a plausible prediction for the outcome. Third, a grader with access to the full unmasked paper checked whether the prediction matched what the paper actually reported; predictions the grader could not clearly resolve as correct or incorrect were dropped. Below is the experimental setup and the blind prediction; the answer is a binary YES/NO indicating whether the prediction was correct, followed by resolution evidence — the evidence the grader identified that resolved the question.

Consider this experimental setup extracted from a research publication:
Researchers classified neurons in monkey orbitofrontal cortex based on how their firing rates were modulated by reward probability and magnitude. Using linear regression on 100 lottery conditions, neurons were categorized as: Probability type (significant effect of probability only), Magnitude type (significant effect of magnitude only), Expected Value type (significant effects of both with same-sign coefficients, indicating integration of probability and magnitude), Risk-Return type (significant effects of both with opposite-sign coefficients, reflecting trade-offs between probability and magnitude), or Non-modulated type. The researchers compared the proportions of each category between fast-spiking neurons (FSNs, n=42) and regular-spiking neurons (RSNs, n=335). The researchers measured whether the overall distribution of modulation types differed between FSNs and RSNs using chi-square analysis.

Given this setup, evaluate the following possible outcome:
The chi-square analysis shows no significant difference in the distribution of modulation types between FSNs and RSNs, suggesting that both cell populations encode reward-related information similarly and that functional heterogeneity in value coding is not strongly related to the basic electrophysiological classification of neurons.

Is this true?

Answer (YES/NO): NO